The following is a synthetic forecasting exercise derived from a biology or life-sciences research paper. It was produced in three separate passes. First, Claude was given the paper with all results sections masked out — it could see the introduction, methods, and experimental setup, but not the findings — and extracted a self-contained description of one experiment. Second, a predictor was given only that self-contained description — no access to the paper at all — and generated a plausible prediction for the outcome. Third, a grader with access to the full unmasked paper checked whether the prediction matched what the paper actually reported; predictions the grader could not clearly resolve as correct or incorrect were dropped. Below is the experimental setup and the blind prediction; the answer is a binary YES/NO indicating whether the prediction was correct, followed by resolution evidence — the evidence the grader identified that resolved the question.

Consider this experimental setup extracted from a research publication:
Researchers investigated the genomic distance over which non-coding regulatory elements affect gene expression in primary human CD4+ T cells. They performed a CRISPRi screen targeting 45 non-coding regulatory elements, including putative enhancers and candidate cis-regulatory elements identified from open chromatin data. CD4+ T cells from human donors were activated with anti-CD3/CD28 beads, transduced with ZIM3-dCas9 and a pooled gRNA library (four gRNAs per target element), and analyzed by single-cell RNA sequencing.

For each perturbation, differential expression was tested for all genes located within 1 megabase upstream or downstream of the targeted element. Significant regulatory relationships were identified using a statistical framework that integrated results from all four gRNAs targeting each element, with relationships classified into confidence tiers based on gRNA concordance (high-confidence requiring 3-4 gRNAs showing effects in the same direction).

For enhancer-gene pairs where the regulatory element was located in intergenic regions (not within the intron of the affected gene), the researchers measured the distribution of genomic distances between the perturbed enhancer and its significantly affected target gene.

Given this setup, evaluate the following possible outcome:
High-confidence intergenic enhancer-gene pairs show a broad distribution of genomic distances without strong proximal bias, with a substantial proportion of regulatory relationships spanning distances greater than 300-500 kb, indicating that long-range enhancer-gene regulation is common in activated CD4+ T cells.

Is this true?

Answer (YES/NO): NO